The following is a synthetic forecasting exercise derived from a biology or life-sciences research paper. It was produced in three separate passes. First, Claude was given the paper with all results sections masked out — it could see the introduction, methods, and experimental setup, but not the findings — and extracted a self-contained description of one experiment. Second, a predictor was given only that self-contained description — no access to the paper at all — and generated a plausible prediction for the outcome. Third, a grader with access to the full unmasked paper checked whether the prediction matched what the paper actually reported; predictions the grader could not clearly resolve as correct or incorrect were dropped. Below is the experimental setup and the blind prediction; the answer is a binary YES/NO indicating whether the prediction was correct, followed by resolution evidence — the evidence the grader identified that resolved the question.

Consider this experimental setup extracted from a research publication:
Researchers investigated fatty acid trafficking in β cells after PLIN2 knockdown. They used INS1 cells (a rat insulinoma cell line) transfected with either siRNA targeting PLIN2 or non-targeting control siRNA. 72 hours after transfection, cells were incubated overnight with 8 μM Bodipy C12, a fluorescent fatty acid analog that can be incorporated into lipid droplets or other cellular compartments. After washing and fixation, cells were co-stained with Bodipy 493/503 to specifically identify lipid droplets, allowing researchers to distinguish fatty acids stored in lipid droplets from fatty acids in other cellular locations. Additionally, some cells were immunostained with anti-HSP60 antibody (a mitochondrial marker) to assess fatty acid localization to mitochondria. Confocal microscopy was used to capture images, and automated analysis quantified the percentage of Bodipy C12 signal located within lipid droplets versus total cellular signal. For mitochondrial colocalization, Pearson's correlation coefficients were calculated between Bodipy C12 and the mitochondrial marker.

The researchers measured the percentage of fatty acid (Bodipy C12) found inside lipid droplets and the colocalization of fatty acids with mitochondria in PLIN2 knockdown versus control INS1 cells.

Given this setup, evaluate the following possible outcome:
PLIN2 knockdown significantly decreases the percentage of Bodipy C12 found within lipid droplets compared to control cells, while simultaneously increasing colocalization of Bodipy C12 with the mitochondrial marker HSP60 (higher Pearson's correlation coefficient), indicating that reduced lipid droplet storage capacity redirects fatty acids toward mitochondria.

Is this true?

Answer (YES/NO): YES